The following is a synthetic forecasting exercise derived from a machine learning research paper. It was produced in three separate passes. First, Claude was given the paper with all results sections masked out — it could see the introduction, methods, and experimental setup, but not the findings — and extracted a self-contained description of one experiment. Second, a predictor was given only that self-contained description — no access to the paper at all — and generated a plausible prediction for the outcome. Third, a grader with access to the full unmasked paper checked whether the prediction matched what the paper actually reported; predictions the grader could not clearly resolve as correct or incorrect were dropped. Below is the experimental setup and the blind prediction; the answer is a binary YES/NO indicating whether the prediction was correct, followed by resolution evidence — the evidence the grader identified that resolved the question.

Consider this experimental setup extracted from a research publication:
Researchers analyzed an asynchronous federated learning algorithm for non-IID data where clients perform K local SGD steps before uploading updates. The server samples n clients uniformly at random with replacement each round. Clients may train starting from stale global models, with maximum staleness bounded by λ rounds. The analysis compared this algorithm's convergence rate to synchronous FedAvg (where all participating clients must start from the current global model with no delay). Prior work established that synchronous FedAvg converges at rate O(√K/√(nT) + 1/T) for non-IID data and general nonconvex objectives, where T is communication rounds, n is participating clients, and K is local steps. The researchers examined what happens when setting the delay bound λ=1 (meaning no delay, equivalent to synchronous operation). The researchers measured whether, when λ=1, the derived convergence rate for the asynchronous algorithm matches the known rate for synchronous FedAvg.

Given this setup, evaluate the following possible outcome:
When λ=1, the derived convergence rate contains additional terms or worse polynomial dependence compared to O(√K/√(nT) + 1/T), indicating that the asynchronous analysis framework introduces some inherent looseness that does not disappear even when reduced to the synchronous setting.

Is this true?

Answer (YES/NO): NO